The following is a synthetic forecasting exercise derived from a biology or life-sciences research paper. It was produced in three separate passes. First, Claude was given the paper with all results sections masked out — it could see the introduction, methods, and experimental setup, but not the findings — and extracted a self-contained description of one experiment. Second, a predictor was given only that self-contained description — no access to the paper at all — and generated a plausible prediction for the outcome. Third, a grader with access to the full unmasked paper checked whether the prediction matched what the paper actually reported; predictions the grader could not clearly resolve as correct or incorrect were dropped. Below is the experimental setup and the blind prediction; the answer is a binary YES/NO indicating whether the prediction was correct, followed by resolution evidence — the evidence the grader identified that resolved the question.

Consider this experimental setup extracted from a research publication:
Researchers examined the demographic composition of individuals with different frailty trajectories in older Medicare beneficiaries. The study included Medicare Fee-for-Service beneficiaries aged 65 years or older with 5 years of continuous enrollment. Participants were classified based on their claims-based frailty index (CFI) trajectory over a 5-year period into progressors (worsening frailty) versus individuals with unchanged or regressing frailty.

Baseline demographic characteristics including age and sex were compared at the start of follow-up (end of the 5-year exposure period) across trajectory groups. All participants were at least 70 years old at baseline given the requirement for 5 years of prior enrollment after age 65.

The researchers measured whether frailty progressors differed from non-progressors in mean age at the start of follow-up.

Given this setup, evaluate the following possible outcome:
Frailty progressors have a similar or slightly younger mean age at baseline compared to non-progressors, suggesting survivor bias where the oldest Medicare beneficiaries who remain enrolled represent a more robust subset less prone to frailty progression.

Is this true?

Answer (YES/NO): NO